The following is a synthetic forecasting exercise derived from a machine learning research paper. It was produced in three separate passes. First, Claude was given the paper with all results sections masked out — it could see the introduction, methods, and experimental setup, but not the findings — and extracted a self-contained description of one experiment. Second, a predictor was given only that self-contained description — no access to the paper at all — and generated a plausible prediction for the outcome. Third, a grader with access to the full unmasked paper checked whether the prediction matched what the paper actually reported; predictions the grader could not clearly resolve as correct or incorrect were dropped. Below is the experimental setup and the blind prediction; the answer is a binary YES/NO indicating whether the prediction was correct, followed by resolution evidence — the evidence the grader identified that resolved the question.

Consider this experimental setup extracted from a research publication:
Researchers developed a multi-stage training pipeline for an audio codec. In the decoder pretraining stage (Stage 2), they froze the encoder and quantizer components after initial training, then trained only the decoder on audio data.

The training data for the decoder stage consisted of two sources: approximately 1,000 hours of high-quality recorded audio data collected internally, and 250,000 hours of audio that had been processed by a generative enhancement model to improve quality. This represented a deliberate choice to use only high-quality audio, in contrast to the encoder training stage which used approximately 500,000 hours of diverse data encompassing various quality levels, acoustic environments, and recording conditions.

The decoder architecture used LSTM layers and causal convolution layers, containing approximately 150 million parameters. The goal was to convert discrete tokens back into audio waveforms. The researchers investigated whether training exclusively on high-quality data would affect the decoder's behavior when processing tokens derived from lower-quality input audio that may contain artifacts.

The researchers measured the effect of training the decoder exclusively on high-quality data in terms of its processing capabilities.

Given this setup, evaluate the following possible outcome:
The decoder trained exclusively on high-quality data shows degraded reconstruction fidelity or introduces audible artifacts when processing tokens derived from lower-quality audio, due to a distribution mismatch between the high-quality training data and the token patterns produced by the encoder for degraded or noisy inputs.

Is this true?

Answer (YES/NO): NO